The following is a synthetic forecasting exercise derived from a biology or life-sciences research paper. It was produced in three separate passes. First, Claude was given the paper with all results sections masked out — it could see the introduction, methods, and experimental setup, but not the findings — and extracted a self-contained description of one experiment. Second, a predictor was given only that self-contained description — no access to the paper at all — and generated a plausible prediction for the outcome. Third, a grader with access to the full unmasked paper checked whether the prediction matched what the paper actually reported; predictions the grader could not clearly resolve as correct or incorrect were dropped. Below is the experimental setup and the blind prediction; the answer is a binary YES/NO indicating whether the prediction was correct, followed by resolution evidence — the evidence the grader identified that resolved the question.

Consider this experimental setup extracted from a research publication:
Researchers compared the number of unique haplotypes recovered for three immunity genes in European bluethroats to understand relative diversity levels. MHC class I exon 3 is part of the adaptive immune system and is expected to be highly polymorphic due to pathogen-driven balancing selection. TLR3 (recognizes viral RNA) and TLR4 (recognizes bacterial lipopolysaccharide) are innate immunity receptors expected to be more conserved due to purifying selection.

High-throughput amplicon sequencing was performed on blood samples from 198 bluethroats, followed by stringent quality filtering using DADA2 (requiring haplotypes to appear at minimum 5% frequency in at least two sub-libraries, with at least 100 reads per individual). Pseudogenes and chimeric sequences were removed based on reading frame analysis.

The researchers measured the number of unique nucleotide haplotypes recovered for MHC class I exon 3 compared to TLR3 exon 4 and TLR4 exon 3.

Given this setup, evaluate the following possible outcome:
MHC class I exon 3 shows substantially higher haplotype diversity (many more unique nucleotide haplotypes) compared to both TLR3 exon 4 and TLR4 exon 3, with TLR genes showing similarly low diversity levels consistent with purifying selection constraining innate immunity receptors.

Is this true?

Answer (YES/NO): NO